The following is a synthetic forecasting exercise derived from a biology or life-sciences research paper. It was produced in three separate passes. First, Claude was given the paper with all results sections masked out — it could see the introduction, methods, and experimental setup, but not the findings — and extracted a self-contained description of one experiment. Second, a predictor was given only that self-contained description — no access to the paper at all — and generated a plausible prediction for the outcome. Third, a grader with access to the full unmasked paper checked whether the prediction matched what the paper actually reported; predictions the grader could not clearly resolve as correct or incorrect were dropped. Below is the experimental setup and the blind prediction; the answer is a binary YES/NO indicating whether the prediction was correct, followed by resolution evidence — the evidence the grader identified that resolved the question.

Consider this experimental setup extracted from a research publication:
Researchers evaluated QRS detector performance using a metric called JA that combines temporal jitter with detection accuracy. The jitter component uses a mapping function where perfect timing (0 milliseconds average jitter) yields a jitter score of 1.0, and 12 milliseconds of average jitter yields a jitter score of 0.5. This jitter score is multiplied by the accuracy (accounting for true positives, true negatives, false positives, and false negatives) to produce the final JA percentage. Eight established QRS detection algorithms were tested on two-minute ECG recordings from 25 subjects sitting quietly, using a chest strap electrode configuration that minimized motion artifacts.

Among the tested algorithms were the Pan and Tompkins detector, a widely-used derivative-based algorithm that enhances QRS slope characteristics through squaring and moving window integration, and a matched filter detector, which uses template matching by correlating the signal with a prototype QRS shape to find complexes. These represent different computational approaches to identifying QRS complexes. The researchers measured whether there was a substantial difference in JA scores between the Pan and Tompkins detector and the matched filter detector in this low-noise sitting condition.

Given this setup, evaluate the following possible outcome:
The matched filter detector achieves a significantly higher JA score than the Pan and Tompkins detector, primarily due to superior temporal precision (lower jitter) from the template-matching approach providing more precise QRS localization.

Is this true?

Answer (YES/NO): NO